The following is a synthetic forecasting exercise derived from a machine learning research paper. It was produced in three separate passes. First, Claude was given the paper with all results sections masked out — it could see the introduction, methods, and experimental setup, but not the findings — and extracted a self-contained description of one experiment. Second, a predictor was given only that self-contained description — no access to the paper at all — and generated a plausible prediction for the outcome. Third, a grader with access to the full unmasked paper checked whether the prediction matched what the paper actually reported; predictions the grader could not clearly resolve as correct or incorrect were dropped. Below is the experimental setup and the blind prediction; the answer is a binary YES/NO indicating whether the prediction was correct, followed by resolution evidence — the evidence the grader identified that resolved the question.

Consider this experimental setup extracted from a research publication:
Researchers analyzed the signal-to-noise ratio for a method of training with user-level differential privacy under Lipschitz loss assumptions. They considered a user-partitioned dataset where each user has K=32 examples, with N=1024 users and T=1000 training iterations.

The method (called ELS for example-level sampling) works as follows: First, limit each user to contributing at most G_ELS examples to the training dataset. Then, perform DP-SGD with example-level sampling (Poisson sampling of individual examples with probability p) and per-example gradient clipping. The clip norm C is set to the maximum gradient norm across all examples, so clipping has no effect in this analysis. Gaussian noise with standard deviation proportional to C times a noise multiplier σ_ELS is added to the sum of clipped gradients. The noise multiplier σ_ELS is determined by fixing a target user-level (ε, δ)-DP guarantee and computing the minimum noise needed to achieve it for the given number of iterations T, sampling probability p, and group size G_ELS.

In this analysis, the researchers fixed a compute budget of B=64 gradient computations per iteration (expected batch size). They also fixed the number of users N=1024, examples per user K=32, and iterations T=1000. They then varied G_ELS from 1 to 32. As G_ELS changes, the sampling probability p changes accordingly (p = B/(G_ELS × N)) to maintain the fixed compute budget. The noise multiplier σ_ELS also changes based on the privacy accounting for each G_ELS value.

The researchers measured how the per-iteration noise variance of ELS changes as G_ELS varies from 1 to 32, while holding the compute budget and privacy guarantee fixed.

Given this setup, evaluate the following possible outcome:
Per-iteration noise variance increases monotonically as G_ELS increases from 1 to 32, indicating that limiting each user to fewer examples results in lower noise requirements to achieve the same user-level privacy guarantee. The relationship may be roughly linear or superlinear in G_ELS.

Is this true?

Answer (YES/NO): NO